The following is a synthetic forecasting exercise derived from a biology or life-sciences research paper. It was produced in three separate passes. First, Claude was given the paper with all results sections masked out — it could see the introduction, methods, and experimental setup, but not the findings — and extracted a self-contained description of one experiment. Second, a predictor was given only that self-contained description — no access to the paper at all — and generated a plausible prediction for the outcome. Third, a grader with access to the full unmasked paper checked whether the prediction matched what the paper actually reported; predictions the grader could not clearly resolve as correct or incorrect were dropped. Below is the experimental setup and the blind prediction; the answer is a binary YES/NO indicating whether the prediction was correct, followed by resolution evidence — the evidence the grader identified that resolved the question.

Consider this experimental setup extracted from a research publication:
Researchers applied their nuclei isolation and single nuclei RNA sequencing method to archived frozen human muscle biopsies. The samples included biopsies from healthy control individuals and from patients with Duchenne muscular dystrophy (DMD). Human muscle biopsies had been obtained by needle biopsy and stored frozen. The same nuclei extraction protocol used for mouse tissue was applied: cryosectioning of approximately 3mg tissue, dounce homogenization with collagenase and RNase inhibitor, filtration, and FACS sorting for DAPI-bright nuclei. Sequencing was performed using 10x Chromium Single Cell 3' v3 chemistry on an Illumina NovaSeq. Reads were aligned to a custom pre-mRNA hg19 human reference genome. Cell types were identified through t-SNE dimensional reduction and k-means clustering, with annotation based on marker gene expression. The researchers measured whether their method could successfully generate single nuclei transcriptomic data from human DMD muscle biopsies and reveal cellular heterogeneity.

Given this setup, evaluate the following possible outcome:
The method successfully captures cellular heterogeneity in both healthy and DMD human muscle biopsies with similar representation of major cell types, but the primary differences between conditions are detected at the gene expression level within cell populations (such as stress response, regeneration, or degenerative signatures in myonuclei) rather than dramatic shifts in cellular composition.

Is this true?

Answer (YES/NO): NO